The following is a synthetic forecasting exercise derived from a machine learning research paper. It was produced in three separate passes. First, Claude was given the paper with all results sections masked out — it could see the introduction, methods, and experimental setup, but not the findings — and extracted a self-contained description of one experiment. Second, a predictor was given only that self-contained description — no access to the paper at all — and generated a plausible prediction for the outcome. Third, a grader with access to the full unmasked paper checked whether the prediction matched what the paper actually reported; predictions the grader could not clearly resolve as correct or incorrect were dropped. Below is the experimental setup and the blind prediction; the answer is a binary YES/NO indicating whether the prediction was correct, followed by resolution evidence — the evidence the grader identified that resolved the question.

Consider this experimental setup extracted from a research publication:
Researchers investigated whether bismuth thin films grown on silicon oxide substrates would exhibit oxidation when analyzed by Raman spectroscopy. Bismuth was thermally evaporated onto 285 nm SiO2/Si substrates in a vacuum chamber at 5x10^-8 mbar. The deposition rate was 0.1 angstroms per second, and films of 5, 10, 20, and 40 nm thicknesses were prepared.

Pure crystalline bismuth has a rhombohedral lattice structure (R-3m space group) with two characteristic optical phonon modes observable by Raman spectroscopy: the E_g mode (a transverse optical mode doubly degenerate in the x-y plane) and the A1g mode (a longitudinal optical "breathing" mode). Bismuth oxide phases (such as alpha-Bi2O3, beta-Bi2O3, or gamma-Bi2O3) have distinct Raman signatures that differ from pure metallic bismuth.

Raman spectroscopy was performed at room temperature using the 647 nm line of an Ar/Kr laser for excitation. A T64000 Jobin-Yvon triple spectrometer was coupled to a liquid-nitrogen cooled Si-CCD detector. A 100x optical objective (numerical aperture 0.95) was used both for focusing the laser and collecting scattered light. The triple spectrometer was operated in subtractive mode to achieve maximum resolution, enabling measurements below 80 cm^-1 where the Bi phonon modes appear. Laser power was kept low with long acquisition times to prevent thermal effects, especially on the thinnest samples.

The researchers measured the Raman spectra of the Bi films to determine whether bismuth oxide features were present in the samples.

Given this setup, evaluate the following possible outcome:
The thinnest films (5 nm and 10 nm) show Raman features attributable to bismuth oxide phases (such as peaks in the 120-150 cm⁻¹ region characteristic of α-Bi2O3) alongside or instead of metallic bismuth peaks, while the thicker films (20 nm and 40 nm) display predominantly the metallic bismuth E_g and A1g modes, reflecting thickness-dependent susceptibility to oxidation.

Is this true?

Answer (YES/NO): NO